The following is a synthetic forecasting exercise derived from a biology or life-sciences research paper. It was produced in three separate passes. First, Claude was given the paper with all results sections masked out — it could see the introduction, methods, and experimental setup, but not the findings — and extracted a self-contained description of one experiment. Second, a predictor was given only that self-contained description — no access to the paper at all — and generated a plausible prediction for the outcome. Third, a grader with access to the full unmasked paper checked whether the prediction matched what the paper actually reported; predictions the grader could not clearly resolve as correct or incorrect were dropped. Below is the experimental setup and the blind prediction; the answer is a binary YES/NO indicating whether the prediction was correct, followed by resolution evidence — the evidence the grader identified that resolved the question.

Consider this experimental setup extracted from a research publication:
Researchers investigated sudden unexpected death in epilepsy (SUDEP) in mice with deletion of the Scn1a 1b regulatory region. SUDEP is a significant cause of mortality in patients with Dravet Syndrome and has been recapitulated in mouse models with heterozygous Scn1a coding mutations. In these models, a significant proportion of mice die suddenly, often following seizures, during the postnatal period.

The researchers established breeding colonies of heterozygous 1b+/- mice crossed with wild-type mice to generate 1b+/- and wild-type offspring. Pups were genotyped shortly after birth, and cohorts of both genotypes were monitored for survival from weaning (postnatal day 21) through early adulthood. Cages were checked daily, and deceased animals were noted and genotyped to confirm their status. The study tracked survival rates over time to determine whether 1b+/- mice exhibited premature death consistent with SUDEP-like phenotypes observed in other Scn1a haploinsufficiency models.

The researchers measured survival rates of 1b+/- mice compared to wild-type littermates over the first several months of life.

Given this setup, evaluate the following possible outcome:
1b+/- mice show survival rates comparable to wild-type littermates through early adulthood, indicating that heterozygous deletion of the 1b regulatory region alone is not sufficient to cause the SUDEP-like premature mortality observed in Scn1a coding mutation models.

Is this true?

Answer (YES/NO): YES